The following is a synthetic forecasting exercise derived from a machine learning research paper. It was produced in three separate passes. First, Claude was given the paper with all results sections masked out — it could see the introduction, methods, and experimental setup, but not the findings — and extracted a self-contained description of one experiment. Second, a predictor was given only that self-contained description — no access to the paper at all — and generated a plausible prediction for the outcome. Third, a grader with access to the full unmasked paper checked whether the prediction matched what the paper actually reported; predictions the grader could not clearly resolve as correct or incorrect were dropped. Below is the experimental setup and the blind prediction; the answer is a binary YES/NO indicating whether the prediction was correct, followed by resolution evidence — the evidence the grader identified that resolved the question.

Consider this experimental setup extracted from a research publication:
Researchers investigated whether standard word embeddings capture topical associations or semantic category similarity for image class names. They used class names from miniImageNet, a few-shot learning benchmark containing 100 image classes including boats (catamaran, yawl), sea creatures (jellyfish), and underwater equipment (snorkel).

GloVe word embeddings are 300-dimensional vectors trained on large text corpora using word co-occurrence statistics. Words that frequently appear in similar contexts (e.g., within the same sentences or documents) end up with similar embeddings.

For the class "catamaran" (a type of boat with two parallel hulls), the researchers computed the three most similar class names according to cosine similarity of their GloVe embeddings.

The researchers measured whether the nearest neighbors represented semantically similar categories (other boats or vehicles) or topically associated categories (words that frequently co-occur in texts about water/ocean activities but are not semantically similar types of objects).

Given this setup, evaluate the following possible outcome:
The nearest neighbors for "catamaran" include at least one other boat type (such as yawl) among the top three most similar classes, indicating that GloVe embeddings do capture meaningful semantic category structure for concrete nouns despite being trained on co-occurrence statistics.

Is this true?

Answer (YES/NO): YES